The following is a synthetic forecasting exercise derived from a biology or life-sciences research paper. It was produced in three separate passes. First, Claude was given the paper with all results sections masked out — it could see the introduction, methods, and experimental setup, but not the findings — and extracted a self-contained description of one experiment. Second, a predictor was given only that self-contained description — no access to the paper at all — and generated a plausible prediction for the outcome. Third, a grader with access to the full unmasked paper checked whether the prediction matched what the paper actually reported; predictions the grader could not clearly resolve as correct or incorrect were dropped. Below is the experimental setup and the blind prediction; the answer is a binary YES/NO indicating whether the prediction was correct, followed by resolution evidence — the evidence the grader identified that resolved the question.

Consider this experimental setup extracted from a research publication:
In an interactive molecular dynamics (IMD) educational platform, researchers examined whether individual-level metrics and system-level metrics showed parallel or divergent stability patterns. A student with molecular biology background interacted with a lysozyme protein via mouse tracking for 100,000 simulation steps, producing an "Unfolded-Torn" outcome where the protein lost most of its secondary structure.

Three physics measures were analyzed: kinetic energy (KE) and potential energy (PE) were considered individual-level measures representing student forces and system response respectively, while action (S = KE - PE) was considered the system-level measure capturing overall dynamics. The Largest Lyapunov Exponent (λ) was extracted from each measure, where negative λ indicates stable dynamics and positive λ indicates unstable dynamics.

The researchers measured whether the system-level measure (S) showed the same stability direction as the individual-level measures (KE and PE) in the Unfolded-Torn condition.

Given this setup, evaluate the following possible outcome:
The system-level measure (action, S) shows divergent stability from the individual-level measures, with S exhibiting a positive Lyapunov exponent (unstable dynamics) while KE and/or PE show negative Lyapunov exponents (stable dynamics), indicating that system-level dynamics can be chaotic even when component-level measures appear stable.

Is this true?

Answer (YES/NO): NO